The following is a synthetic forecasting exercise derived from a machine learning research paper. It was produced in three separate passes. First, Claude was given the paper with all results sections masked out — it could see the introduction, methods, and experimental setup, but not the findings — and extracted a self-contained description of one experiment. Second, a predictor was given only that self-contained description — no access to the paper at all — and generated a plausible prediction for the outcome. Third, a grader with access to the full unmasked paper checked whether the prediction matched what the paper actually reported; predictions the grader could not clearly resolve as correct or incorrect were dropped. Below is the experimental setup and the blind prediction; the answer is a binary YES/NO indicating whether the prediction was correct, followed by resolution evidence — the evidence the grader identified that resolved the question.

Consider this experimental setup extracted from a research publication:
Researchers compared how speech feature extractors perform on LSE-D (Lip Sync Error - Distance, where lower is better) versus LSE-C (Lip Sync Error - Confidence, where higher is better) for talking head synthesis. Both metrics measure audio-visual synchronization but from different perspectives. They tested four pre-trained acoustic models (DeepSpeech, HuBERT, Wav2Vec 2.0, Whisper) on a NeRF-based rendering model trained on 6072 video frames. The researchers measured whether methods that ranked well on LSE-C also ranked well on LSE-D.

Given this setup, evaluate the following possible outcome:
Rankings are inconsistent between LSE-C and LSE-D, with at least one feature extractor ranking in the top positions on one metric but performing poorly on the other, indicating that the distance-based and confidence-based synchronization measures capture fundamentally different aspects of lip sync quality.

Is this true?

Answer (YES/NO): NO